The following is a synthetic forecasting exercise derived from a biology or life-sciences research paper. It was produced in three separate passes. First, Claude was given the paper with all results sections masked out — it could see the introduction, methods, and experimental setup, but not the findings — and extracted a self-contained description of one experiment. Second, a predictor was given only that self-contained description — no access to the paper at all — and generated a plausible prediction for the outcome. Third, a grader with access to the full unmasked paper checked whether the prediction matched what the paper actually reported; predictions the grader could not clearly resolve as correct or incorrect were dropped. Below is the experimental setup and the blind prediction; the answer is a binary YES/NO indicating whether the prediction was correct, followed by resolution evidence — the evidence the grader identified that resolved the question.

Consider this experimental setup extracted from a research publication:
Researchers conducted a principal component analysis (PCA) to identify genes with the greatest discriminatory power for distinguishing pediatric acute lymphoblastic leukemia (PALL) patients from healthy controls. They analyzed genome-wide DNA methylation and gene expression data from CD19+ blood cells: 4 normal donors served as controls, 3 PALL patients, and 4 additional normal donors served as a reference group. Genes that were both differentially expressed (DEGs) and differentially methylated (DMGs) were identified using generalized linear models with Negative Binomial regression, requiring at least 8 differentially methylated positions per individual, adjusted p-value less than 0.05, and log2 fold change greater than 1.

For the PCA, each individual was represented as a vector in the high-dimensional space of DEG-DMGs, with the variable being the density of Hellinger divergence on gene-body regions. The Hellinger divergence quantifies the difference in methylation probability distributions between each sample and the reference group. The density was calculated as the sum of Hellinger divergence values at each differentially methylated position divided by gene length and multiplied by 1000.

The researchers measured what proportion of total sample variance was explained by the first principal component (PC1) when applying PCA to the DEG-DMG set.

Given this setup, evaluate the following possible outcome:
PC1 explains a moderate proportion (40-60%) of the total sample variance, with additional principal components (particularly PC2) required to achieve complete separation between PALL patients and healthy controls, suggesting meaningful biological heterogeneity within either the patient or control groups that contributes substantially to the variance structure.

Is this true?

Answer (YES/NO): NO